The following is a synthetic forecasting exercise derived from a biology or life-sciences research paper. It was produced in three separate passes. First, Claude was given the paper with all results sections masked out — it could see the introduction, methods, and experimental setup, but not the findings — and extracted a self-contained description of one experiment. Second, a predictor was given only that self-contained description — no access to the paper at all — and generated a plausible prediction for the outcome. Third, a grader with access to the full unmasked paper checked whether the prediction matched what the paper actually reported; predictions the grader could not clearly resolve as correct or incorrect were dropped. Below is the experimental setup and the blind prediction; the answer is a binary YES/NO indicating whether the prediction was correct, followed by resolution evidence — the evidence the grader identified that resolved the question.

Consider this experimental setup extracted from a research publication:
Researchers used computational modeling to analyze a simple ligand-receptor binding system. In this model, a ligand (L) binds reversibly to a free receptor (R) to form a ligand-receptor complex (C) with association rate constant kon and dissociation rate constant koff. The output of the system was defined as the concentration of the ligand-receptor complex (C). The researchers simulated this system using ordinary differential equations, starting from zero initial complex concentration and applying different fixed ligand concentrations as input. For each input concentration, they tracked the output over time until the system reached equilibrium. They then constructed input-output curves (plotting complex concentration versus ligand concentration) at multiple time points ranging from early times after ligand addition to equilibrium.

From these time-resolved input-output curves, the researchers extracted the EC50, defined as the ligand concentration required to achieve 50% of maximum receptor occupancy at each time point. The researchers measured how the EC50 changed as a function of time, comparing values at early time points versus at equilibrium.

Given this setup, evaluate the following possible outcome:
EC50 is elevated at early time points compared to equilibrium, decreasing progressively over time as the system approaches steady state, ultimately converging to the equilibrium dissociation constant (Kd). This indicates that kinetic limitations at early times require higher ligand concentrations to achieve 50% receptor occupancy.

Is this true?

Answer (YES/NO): YES